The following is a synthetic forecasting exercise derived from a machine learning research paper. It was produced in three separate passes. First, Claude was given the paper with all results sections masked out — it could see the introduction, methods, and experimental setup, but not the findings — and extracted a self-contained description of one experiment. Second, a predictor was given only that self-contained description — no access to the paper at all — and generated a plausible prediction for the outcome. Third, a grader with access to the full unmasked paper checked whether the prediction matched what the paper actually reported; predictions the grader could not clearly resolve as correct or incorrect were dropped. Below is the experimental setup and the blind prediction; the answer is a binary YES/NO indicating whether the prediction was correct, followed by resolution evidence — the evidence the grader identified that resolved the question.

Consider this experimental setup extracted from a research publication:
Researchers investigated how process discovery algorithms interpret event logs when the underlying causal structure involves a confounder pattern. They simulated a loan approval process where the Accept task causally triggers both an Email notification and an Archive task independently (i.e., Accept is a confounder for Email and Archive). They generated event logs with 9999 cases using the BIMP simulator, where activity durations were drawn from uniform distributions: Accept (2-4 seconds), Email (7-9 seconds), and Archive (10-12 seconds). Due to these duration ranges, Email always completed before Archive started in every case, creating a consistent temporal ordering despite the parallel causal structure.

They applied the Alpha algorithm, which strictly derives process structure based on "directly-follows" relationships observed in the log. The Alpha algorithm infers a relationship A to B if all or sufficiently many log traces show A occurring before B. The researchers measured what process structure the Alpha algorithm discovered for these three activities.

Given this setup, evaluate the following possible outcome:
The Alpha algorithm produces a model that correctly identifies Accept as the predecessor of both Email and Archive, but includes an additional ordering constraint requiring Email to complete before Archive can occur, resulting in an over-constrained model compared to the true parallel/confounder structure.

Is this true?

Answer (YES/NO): NO